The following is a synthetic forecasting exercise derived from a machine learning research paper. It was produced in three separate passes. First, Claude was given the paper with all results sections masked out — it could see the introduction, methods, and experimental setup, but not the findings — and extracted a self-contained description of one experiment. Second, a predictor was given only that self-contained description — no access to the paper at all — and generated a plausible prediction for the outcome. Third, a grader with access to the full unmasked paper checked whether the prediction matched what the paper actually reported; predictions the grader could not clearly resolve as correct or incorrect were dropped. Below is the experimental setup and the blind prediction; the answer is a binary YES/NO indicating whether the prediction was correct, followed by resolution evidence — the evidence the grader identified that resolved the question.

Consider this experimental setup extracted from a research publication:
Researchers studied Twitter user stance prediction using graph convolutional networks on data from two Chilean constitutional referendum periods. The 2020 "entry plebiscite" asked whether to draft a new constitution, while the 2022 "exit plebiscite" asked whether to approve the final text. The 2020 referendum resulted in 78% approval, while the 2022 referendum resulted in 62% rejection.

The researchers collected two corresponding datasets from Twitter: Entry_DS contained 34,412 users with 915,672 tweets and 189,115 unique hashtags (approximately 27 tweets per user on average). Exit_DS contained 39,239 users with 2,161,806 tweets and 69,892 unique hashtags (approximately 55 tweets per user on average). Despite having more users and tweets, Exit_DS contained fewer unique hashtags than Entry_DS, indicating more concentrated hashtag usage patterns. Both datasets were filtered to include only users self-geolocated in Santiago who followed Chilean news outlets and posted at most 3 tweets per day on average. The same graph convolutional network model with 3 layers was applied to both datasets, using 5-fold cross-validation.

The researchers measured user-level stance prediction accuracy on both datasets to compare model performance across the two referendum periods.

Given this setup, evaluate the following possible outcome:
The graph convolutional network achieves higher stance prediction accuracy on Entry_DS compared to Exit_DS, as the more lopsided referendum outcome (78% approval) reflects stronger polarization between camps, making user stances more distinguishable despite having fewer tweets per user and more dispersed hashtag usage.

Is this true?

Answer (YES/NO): YES